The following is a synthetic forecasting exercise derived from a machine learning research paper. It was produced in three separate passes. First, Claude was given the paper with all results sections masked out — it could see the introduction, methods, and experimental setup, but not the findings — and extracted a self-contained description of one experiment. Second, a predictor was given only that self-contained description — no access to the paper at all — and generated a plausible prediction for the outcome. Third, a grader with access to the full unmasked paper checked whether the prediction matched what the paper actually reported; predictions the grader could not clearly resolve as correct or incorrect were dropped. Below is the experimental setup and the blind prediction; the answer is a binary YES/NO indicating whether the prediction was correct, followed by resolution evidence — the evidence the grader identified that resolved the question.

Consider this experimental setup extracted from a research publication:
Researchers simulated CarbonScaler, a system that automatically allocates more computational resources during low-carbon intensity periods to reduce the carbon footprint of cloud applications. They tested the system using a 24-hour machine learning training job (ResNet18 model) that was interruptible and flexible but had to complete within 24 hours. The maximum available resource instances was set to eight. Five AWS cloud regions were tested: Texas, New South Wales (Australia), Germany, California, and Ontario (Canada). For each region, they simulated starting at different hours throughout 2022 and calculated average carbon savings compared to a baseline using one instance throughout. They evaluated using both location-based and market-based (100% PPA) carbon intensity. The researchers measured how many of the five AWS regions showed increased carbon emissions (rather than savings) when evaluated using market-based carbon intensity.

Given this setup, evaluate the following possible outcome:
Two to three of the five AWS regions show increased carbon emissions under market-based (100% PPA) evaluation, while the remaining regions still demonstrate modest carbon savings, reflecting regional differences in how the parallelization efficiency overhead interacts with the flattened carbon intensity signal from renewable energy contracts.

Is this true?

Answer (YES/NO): YES